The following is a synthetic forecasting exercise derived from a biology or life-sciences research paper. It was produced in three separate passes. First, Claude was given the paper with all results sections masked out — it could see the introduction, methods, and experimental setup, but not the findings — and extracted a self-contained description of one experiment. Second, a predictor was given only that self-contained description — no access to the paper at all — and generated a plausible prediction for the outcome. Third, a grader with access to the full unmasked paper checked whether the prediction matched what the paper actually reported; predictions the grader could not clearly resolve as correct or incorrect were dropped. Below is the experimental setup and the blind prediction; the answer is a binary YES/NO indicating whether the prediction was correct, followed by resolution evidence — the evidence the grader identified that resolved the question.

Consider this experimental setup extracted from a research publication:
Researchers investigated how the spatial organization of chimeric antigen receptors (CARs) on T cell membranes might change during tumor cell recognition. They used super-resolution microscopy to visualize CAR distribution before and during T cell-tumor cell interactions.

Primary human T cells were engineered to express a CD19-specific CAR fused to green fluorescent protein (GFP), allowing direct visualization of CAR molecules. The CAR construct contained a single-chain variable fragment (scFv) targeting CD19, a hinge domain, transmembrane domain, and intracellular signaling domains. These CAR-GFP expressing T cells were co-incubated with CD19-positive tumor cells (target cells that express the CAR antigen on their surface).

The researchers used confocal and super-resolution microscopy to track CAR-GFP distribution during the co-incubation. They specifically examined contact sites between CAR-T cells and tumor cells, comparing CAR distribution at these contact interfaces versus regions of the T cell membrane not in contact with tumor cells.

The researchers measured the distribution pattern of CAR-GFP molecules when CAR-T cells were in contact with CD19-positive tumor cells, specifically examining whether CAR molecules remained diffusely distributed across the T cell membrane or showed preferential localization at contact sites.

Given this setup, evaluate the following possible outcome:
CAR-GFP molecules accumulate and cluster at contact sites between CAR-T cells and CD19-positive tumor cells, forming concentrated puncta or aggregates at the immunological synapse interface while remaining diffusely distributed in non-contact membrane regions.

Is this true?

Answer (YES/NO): YES